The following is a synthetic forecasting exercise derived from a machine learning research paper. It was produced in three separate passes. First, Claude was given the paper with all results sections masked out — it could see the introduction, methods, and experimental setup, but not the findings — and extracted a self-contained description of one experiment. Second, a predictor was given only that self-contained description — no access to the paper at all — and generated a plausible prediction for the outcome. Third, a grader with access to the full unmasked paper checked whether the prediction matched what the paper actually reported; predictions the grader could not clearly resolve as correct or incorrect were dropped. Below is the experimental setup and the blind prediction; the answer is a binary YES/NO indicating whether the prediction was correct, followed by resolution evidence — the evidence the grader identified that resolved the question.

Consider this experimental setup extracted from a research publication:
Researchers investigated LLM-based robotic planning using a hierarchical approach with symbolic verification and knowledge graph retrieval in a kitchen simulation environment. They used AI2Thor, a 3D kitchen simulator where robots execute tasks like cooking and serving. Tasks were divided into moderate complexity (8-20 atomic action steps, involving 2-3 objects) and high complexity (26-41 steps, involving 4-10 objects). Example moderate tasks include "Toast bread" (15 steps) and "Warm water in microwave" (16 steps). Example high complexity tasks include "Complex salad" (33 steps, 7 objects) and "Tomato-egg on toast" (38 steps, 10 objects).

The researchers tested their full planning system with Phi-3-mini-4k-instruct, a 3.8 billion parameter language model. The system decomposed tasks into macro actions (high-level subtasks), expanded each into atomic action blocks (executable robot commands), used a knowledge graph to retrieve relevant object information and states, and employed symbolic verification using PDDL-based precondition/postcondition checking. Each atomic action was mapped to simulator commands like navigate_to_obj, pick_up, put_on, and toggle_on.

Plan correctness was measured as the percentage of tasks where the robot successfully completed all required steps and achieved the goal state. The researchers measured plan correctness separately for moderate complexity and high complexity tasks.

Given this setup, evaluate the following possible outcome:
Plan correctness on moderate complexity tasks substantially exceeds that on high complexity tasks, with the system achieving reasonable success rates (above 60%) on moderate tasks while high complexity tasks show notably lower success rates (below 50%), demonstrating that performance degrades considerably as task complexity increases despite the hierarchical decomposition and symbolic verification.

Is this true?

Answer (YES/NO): NO